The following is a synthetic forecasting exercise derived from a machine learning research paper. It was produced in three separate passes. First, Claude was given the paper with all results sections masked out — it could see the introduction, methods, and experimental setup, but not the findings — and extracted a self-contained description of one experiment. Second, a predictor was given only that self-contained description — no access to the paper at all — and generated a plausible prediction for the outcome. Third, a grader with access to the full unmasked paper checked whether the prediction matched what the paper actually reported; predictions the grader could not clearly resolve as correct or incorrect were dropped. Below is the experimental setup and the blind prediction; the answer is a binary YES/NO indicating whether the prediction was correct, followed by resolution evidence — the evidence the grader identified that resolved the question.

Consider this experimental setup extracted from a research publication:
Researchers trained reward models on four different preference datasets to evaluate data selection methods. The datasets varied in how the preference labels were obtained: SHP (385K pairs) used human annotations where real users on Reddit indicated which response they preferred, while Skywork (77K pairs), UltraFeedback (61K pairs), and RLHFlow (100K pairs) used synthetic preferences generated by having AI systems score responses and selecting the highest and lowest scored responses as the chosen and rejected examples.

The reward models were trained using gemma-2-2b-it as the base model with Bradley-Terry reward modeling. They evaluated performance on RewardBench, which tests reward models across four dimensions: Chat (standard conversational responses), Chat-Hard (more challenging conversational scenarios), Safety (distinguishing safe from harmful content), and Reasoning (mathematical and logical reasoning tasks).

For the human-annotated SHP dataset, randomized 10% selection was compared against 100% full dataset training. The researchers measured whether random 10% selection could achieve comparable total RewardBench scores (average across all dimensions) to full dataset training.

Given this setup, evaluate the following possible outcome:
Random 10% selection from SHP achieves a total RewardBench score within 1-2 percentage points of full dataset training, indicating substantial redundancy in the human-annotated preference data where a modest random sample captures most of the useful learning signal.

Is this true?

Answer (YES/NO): YES